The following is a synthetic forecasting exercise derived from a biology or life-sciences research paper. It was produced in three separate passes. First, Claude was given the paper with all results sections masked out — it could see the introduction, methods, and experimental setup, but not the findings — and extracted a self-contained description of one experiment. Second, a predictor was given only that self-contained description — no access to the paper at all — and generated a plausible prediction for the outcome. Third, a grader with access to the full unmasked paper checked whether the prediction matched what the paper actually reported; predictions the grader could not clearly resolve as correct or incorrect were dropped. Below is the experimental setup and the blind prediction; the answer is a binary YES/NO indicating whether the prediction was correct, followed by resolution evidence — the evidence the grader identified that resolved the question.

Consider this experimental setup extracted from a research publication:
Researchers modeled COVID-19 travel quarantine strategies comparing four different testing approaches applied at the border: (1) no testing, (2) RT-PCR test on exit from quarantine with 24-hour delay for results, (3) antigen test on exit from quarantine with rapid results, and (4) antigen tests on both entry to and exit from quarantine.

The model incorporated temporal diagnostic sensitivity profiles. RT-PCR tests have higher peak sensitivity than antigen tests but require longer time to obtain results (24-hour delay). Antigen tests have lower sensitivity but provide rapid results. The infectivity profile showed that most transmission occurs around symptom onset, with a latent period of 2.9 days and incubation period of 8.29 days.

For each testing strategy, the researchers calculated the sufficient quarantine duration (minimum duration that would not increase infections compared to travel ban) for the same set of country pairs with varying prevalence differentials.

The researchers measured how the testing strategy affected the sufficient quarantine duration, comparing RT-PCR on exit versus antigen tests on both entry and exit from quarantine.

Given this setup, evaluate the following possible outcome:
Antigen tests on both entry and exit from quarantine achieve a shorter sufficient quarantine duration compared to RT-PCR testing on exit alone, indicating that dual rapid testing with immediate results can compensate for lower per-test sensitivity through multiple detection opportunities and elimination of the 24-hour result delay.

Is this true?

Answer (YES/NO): NO